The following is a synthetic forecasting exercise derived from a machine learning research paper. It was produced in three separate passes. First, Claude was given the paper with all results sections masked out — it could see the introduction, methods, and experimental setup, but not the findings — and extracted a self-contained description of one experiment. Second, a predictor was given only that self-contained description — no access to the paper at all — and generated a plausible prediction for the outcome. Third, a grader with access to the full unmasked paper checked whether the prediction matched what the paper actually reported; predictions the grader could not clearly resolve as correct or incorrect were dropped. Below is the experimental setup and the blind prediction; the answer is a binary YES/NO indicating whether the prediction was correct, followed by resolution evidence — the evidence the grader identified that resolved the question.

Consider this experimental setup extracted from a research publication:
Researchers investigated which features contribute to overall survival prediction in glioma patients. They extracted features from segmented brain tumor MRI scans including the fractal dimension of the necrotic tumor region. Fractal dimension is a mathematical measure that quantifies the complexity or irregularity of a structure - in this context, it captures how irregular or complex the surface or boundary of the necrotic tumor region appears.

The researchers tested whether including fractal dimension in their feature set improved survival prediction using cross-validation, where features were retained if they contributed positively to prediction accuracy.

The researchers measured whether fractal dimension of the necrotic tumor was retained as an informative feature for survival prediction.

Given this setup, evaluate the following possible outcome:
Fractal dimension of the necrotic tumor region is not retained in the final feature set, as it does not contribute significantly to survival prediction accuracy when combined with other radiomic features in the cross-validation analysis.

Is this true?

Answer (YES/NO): NO